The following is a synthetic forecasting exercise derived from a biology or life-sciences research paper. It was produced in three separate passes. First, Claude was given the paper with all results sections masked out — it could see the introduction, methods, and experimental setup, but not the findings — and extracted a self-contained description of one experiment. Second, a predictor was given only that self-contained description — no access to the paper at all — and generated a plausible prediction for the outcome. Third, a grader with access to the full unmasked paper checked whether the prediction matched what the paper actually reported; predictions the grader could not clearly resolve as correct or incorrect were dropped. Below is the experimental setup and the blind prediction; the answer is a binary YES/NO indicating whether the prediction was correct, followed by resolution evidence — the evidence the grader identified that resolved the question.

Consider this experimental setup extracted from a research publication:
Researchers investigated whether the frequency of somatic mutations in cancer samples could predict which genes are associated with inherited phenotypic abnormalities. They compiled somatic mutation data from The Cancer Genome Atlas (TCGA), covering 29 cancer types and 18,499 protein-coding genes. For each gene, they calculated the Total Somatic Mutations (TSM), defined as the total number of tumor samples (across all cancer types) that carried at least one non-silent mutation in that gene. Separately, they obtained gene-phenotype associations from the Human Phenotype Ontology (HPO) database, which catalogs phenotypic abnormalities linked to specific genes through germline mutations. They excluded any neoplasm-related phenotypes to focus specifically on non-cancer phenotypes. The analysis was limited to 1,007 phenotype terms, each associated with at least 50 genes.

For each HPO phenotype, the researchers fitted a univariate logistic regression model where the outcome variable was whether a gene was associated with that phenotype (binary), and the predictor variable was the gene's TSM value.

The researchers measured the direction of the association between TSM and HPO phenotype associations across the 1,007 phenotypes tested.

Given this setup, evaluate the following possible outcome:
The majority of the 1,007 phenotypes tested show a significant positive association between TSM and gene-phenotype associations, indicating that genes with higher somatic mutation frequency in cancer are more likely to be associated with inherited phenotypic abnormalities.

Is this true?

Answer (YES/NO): YES